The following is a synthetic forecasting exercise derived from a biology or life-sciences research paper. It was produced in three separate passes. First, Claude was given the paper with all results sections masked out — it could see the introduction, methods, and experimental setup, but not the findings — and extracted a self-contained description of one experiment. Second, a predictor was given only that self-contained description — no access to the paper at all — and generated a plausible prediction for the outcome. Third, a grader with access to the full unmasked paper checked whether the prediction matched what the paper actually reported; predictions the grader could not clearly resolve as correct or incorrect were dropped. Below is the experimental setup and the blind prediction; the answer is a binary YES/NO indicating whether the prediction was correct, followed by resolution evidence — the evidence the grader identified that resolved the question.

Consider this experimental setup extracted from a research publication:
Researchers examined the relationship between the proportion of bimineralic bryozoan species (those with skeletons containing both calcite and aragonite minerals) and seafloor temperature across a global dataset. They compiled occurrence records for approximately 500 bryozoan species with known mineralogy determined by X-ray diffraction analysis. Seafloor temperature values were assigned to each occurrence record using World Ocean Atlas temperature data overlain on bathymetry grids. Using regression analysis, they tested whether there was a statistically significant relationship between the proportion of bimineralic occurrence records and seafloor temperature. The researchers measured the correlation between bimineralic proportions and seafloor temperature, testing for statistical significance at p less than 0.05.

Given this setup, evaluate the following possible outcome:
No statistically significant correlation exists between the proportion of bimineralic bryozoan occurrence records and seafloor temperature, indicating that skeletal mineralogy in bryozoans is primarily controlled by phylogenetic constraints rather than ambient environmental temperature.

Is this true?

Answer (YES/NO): NO